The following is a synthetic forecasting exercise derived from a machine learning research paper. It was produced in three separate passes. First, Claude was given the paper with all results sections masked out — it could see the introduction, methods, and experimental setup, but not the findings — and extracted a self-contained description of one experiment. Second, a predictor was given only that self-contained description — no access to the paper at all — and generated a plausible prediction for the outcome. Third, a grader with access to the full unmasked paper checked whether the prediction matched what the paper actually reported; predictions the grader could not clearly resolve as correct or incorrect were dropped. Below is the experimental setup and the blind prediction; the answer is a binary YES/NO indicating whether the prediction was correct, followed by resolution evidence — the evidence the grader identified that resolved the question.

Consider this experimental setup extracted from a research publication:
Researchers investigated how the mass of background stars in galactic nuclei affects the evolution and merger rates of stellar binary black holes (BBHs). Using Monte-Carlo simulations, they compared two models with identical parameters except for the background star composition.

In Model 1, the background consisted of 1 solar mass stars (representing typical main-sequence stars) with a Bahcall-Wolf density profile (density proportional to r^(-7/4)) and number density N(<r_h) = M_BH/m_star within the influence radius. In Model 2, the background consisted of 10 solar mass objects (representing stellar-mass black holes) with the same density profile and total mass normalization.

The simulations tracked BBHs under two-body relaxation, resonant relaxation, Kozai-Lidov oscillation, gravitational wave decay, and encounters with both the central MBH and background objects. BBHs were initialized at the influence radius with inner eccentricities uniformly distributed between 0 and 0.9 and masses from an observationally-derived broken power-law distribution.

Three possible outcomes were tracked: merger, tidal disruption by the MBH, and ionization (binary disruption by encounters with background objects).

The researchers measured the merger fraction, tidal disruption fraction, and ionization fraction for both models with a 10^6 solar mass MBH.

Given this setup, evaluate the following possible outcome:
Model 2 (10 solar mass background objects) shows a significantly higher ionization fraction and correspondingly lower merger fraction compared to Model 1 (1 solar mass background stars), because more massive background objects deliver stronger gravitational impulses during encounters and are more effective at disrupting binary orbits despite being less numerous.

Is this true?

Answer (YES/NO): YES